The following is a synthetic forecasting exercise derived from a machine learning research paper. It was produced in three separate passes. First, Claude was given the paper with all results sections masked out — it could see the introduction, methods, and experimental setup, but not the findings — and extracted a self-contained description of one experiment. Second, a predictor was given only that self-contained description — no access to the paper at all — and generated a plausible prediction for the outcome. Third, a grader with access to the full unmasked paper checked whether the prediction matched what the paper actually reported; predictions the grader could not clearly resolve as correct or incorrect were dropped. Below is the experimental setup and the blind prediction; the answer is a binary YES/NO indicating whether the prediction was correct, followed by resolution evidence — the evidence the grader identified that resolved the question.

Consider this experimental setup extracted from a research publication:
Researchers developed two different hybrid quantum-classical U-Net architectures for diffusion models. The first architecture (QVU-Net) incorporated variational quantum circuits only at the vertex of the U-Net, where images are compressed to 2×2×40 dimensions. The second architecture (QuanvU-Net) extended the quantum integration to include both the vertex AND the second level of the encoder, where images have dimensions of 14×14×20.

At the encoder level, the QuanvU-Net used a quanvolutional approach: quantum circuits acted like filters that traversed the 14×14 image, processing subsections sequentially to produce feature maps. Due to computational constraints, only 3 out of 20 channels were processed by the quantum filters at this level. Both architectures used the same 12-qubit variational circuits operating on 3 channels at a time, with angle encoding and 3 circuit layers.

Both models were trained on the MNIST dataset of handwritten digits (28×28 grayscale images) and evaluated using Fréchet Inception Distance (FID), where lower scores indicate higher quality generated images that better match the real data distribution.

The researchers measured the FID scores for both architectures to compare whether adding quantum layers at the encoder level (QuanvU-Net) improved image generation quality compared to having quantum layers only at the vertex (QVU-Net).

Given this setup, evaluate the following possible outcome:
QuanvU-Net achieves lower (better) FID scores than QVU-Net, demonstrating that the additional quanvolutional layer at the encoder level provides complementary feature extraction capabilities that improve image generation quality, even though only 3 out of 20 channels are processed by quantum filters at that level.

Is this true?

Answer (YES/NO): YES